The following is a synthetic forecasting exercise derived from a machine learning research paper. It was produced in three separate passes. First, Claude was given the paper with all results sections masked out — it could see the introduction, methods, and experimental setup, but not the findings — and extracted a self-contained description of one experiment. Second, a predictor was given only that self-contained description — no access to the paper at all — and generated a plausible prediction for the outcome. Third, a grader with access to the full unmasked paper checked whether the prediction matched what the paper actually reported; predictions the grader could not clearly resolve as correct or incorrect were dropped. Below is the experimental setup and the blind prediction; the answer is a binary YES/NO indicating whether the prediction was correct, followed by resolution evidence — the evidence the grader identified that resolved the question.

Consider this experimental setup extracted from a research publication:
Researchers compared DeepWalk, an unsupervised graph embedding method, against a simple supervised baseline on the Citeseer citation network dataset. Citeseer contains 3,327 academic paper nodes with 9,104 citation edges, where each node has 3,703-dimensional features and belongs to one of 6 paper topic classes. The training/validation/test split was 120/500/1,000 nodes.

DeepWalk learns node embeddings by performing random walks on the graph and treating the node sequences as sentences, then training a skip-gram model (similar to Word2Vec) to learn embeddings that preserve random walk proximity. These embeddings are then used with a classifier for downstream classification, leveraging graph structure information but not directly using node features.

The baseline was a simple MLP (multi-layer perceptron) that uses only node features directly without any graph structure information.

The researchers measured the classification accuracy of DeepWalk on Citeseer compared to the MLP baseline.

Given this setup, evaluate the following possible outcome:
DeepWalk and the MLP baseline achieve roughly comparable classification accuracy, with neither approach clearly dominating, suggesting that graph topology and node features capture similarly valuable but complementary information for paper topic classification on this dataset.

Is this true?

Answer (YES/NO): NO